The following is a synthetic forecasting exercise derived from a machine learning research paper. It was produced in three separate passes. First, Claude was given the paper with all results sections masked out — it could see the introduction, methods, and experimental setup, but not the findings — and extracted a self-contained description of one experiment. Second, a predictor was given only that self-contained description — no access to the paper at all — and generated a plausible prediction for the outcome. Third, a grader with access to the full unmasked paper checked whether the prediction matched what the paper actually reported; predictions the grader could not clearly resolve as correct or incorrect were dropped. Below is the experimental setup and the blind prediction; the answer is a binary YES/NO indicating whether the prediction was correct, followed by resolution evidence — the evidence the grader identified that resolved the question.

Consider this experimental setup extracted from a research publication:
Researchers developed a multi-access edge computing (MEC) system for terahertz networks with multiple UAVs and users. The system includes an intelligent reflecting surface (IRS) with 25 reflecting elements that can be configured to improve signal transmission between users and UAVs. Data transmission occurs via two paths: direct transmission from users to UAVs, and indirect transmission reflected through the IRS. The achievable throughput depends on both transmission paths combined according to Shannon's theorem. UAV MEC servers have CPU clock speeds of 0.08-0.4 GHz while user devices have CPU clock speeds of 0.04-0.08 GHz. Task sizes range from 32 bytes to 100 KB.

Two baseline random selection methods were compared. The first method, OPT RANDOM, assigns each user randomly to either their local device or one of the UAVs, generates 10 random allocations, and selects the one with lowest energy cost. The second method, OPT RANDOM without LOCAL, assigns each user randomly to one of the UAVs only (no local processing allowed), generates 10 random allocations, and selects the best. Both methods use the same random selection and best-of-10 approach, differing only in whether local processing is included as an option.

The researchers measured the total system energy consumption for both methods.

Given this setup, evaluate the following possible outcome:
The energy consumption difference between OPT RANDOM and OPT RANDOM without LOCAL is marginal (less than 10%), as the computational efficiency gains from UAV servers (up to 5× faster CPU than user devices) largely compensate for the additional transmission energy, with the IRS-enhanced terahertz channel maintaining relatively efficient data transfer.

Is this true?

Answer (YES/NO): NO